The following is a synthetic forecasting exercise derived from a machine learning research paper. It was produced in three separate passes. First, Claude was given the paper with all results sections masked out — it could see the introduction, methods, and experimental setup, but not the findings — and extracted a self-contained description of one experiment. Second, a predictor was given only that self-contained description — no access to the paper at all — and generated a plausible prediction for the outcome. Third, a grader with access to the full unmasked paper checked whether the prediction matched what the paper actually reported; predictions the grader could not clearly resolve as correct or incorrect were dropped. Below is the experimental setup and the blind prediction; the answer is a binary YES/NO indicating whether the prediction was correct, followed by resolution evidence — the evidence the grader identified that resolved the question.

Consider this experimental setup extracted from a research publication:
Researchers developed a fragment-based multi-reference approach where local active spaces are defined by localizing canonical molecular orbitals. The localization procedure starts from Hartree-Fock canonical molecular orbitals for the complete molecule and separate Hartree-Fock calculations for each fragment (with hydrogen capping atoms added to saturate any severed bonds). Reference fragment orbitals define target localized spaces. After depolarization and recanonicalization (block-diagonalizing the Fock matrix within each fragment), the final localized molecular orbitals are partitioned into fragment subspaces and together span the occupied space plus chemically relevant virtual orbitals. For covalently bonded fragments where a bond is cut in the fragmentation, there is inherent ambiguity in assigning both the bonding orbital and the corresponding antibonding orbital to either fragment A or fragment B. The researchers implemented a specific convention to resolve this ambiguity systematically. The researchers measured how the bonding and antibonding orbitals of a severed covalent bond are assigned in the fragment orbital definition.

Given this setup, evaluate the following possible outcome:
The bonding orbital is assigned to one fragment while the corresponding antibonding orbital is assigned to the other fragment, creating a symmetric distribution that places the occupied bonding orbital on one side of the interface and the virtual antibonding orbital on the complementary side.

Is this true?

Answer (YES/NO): NO